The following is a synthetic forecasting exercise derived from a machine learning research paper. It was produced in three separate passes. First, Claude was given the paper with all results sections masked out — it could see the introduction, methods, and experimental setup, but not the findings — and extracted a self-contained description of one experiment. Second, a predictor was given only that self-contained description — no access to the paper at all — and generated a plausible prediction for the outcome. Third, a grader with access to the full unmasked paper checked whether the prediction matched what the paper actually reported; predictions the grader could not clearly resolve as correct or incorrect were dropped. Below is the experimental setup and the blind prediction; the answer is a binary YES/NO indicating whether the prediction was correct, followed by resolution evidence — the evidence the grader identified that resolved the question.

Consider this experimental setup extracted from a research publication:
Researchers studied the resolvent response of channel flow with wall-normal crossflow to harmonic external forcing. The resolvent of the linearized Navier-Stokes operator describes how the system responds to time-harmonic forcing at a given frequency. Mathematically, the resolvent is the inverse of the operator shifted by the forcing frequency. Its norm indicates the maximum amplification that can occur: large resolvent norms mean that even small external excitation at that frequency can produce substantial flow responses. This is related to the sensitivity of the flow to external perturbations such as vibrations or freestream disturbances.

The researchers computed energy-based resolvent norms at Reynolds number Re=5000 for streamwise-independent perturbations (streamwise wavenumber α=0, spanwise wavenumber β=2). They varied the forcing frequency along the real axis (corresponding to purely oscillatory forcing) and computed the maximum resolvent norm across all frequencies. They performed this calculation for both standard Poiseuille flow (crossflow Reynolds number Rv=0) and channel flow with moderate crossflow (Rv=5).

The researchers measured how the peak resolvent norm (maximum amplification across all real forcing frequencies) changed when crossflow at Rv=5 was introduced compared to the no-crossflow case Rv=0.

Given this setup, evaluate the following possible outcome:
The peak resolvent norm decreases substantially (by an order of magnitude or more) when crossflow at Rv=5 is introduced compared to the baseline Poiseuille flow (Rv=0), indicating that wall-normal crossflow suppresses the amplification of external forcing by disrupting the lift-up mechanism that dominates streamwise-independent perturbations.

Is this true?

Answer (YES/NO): NO